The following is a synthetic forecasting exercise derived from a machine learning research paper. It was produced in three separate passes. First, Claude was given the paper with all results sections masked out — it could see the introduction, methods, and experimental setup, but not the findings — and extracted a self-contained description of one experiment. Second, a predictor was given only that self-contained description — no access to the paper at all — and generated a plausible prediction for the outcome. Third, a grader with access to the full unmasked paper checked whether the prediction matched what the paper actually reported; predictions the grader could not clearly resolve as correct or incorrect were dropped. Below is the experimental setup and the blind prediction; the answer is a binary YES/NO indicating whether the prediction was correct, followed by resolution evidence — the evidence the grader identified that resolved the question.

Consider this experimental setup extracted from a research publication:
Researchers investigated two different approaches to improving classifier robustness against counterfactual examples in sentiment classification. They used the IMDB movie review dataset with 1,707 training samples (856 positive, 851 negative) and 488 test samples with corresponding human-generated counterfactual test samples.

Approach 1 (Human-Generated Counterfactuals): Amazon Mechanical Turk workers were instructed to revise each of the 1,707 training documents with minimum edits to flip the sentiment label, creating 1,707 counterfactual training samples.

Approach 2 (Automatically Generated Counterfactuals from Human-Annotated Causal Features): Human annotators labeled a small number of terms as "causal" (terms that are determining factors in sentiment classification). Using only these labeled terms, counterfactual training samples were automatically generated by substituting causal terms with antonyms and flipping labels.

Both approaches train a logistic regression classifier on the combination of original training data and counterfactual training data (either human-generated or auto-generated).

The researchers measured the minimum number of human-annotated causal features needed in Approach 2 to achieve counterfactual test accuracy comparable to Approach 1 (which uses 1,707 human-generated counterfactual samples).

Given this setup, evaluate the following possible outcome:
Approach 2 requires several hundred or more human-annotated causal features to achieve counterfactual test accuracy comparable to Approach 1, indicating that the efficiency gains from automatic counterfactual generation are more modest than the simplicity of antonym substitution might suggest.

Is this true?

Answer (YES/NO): NO